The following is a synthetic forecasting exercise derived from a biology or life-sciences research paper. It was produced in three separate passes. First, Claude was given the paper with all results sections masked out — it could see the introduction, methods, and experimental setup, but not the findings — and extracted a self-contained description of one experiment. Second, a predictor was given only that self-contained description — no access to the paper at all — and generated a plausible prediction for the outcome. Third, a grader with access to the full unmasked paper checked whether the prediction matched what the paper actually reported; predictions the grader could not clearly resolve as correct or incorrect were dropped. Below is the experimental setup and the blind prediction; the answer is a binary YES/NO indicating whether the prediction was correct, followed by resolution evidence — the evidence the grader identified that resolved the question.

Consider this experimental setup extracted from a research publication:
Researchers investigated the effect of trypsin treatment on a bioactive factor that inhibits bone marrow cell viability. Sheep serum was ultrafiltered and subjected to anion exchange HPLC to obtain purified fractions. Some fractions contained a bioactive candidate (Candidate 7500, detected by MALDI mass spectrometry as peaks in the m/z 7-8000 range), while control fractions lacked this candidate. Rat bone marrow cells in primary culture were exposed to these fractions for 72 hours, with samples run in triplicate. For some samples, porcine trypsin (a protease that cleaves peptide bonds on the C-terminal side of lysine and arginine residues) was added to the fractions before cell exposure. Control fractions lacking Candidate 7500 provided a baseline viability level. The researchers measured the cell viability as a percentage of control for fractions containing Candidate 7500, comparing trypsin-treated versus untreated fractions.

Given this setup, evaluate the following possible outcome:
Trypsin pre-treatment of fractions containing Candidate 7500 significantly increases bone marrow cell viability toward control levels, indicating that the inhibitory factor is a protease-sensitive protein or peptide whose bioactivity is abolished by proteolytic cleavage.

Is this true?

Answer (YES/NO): NO